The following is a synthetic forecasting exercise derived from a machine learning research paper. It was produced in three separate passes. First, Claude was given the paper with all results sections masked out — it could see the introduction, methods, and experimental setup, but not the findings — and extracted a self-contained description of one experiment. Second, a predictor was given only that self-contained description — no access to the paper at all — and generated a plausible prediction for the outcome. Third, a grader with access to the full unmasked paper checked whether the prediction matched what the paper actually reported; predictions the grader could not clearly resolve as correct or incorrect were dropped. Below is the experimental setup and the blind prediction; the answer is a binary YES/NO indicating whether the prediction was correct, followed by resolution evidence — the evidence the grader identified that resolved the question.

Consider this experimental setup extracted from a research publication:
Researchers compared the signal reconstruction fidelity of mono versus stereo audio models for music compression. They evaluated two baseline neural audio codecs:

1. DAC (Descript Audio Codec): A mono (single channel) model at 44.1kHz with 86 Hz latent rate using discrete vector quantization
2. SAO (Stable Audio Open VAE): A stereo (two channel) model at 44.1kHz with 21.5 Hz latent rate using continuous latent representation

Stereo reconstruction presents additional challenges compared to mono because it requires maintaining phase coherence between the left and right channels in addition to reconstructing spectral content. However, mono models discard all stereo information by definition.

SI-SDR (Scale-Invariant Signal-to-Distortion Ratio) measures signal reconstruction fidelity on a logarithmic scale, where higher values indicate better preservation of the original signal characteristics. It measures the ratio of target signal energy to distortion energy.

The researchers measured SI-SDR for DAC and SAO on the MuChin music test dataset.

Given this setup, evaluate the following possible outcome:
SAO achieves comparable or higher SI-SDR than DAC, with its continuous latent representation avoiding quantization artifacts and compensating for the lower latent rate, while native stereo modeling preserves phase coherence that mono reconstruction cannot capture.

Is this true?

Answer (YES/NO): NO